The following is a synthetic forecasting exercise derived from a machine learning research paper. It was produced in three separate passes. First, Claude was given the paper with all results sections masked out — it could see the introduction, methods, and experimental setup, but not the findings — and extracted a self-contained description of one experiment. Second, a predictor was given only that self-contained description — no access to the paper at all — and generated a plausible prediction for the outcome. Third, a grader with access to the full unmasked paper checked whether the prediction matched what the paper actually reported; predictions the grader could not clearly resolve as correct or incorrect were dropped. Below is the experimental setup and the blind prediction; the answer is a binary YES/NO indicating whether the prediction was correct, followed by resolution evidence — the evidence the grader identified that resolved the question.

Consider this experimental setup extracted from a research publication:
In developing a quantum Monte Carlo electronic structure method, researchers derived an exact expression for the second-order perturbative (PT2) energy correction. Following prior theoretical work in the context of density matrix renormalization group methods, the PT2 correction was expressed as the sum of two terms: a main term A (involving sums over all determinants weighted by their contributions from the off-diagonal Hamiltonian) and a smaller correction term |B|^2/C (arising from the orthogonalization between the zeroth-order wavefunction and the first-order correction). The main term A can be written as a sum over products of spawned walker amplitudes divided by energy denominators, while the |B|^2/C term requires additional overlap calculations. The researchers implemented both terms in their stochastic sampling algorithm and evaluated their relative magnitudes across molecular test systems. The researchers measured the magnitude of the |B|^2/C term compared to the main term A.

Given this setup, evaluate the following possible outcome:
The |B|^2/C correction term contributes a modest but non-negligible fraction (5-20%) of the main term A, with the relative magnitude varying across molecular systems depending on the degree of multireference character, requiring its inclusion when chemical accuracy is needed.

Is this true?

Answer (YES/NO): NO